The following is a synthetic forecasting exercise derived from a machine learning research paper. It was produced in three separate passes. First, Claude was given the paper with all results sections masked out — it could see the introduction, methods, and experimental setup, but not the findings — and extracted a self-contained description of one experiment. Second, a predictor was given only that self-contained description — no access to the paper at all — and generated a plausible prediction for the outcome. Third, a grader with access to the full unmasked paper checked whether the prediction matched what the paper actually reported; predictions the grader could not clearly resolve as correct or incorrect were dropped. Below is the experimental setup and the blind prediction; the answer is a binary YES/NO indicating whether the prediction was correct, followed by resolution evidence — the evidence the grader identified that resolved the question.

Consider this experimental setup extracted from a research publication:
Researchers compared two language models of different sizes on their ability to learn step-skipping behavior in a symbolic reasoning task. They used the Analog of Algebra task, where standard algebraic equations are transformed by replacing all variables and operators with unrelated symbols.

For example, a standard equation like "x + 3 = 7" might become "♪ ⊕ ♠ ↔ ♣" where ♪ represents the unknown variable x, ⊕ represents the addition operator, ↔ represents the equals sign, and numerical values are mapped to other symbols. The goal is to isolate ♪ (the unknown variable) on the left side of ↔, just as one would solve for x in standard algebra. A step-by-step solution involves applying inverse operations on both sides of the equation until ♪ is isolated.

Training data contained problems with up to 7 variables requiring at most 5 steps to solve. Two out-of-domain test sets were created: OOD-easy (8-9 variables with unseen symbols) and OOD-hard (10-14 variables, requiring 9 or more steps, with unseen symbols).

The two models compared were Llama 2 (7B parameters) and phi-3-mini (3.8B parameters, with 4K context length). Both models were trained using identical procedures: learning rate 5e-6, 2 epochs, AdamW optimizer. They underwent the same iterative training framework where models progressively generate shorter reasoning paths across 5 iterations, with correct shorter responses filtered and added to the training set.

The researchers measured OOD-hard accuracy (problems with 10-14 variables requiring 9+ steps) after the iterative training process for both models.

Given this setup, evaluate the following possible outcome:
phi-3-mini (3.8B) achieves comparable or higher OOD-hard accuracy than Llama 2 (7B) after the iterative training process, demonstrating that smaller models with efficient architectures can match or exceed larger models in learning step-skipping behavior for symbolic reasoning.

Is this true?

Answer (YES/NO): YES